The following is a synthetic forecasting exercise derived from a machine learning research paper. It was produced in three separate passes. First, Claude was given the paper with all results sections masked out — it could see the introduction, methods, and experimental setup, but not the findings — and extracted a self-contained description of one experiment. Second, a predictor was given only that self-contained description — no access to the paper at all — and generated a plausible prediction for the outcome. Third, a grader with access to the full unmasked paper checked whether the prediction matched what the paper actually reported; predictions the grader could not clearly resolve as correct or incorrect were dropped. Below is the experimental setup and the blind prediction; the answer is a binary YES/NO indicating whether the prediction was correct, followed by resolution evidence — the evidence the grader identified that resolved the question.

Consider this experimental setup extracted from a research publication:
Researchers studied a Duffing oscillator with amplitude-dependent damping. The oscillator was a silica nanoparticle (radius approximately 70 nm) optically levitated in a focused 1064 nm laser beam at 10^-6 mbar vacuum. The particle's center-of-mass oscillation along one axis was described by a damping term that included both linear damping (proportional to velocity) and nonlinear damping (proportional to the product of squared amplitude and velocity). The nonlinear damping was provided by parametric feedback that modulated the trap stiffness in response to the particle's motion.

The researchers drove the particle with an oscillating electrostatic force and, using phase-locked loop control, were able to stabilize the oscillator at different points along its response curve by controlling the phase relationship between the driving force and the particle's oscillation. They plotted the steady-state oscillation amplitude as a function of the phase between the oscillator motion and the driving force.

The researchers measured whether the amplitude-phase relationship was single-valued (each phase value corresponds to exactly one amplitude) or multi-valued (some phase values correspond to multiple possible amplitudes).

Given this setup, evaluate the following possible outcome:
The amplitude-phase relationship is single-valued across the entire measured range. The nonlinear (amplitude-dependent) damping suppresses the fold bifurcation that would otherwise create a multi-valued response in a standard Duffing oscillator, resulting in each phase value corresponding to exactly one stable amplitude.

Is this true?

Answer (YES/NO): YES